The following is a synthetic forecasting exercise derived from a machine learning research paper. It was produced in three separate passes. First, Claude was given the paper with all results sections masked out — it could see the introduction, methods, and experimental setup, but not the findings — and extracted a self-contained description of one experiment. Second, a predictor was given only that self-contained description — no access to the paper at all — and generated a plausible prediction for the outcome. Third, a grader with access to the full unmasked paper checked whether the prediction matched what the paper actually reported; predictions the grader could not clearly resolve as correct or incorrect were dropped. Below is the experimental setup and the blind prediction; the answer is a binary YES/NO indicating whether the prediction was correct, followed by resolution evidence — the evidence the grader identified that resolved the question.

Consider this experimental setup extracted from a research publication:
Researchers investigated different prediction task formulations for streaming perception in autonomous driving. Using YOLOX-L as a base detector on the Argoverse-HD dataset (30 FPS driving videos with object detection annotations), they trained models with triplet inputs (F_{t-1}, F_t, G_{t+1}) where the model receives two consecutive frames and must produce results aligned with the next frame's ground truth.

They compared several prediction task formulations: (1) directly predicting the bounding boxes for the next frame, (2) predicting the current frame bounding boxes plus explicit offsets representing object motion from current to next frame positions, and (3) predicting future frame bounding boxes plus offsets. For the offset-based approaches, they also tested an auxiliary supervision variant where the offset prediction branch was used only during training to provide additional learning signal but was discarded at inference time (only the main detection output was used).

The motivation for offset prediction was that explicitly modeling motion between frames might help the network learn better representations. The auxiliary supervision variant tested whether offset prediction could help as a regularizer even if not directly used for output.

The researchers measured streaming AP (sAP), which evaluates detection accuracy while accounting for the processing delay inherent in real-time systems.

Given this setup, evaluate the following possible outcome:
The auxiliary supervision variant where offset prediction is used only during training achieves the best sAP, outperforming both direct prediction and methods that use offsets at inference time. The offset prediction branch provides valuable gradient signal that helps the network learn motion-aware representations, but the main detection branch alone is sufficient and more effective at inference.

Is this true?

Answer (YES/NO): NO